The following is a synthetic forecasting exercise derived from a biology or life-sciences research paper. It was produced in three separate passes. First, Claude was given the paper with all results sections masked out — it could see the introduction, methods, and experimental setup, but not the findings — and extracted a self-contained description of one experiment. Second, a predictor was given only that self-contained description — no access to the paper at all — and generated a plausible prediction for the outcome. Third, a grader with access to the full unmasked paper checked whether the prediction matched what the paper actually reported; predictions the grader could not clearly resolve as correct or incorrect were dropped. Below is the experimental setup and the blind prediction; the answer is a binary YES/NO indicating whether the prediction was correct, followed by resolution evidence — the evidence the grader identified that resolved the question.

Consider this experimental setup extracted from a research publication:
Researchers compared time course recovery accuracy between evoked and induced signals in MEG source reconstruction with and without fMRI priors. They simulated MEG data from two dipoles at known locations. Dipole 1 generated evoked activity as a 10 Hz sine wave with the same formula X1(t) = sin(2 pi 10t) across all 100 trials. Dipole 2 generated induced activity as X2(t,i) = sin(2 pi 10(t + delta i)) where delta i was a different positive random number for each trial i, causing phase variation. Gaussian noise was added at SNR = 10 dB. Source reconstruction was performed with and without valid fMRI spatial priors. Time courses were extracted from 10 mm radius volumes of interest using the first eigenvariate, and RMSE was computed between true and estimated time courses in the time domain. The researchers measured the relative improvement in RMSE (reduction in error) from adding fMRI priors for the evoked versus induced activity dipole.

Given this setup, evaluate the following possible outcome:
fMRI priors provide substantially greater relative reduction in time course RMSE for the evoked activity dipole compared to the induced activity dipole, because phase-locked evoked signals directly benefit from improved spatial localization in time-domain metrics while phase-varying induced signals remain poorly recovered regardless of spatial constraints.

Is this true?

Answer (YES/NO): YES